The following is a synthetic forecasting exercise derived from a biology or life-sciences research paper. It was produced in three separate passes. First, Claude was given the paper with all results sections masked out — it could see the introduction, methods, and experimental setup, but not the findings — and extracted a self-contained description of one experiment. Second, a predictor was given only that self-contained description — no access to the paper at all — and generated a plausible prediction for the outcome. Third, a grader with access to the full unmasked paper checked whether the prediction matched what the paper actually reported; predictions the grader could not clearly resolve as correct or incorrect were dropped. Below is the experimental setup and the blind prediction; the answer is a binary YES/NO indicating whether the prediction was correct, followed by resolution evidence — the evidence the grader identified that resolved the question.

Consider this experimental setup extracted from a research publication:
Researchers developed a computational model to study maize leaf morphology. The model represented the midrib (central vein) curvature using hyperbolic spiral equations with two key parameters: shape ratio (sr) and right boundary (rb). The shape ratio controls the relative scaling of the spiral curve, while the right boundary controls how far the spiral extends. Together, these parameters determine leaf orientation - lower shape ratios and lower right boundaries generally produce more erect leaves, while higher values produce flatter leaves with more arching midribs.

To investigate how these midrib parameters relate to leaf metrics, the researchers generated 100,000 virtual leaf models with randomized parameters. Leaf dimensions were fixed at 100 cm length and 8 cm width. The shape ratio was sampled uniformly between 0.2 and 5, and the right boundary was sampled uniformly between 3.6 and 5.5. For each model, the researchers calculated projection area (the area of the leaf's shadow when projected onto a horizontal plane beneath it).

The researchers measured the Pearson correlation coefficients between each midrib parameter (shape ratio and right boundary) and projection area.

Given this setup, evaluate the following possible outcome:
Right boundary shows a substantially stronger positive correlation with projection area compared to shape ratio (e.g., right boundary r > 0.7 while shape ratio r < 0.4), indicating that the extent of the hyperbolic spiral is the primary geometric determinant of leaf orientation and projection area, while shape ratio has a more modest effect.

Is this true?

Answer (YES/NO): NO